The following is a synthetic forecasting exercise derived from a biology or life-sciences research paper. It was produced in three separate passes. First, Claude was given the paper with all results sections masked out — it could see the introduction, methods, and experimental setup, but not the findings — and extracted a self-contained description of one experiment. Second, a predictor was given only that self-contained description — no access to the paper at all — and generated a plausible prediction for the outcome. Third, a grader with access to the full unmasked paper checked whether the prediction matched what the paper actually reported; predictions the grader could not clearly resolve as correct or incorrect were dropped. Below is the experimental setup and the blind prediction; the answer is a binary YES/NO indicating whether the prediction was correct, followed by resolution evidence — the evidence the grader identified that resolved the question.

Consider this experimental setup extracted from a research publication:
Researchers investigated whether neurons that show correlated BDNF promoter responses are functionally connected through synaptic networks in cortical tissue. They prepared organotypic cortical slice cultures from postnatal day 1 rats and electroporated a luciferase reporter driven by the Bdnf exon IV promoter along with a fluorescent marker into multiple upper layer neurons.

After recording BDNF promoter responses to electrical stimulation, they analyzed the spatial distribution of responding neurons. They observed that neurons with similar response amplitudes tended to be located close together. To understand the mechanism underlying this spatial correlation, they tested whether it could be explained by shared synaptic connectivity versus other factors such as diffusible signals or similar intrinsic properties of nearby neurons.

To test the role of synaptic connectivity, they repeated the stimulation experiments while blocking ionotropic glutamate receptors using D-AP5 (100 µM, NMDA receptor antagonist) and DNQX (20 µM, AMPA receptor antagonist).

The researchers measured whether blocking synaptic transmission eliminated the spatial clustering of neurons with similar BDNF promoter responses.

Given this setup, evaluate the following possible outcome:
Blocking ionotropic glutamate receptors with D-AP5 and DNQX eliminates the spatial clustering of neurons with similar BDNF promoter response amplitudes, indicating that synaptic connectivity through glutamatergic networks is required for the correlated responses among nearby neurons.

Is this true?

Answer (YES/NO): NO